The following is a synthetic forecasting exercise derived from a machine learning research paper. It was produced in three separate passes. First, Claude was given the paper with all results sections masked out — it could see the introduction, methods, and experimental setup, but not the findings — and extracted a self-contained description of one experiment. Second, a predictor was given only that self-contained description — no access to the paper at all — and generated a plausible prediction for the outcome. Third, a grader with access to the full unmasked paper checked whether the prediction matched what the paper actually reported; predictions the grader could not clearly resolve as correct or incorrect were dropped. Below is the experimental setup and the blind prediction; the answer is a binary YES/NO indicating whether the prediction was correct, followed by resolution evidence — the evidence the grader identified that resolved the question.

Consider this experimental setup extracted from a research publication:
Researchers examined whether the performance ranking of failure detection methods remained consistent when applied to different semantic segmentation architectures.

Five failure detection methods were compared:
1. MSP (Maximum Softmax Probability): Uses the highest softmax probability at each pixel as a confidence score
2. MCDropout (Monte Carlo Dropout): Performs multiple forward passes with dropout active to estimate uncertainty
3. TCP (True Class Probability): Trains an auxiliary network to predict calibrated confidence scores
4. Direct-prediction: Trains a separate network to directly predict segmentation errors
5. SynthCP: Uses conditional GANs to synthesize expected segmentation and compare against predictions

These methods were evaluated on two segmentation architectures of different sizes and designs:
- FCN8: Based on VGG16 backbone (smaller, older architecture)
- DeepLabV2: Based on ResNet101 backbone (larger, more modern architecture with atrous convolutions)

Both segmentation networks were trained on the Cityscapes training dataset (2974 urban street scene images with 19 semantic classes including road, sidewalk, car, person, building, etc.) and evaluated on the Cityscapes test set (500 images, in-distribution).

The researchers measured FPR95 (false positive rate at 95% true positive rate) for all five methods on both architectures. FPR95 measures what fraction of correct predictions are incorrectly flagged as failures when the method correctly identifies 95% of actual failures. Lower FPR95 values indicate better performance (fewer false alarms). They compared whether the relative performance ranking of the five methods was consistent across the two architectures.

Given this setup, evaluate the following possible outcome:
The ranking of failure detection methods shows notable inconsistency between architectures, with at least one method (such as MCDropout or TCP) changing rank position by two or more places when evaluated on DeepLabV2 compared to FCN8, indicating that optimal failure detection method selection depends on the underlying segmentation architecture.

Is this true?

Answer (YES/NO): NO